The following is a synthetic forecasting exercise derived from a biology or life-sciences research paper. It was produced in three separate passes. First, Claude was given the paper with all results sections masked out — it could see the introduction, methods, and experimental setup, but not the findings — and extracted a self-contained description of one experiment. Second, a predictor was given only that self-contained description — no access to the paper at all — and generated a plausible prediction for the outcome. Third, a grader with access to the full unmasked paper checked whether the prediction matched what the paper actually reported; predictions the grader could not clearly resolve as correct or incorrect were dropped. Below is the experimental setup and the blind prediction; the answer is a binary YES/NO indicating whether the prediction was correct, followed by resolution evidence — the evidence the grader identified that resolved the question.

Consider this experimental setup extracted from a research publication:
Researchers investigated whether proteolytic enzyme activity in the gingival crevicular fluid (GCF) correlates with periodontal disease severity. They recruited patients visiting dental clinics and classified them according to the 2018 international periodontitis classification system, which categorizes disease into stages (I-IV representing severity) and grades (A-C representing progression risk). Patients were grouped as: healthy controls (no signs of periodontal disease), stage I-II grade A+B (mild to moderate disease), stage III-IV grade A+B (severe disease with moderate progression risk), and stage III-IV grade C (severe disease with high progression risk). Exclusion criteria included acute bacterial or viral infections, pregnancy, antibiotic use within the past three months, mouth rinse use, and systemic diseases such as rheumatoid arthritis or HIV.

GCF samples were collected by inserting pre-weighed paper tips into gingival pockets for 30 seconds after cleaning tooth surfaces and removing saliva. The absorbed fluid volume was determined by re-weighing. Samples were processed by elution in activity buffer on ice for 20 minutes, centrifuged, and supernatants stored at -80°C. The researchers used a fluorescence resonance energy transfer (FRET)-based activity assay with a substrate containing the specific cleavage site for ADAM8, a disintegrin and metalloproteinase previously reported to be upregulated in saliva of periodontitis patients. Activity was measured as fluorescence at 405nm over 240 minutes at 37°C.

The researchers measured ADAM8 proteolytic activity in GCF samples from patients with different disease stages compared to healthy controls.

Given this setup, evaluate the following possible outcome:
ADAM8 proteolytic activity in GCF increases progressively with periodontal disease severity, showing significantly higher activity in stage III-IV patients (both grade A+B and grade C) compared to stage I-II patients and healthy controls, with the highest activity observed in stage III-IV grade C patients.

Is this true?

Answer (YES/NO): NO